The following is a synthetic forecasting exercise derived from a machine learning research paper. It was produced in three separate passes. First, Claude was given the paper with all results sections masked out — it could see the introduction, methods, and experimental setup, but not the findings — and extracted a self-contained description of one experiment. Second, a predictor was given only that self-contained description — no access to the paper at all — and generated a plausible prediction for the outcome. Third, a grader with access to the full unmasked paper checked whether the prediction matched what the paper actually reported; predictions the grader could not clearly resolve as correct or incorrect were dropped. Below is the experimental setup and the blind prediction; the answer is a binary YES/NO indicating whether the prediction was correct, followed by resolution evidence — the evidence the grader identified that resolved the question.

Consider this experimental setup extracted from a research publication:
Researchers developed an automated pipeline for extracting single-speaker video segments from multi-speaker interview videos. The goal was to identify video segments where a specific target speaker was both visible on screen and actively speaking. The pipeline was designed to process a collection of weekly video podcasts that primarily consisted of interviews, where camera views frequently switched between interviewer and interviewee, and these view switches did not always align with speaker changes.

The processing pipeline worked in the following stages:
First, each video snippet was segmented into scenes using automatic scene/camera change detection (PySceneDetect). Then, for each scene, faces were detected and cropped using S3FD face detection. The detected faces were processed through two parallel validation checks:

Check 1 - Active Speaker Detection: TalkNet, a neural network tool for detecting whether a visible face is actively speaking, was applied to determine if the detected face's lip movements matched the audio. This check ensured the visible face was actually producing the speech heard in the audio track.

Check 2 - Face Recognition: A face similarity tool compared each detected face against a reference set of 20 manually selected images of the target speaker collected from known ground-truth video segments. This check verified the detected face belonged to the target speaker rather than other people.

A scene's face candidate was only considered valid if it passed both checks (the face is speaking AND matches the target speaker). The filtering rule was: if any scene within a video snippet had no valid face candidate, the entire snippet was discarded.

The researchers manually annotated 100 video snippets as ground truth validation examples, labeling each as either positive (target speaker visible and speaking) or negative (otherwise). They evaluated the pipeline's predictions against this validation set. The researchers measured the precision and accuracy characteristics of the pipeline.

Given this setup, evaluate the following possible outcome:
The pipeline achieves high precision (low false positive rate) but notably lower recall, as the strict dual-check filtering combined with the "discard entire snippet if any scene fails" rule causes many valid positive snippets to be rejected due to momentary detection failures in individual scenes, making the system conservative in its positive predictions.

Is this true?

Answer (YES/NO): NO